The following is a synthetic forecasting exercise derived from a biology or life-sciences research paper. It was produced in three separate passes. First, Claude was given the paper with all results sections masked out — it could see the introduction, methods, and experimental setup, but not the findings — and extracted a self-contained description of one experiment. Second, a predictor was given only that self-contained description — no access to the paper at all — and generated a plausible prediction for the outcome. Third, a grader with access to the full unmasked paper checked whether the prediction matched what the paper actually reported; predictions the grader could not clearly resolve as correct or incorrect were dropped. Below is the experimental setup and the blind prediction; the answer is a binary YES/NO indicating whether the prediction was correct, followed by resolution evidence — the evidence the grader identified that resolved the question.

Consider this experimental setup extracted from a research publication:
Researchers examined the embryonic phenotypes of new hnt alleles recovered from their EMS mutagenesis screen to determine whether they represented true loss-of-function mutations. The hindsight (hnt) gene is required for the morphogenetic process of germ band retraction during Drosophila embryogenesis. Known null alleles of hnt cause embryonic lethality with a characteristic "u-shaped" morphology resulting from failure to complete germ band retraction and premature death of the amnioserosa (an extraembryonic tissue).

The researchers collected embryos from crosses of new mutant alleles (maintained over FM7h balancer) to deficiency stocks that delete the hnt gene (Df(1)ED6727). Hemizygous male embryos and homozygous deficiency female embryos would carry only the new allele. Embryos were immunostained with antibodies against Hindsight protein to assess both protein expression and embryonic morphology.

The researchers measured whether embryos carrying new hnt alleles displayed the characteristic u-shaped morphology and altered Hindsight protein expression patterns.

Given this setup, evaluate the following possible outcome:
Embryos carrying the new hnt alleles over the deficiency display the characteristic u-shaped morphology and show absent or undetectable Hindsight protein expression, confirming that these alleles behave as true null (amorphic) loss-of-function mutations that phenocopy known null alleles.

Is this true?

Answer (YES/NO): NO